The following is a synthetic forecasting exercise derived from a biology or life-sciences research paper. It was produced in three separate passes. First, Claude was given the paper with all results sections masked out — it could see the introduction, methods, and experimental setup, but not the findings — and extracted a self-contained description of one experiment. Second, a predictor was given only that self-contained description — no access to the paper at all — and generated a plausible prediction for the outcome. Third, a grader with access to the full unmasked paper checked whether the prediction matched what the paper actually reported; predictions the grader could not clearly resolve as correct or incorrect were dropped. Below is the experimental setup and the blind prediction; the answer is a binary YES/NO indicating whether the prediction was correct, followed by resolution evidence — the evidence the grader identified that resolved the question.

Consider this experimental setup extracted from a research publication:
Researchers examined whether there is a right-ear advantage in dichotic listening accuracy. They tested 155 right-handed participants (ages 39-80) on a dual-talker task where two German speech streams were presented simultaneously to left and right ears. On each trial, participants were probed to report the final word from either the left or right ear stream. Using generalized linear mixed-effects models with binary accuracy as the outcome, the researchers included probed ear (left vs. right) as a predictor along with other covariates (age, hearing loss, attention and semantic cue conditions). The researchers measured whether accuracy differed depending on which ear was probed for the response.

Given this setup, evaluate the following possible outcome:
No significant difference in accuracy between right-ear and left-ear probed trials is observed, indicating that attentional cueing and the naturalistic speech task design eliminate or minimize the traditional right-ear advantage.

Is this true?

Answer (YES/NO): NO